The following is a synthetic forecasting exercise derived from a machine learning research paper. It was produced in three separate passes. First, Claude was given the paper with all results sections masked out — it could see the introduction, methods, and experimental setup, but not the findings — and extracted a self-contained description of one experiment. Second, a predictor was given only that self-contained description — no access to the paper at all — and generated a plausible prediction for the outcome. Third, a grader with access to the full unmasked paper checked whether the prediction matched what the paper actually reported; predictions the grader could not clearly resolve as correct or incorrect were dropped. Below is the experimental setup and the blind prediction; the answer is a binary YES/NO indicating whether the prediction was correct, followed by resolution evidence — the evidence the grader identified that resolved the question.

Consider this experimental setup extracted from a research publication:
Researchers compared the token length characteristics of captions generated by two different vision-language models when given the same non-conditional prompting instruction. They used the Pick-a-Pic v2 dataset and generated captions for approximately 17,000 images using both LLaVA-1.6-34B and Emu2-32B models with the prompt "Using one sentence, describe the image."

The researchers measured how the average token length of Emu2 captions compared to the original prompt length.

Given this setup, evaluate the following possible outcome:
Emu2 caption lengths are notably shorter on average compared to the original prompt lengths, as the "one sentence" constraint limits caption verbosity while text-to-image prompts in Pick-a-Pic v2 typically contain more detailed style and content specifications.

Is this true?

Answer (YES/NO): YES